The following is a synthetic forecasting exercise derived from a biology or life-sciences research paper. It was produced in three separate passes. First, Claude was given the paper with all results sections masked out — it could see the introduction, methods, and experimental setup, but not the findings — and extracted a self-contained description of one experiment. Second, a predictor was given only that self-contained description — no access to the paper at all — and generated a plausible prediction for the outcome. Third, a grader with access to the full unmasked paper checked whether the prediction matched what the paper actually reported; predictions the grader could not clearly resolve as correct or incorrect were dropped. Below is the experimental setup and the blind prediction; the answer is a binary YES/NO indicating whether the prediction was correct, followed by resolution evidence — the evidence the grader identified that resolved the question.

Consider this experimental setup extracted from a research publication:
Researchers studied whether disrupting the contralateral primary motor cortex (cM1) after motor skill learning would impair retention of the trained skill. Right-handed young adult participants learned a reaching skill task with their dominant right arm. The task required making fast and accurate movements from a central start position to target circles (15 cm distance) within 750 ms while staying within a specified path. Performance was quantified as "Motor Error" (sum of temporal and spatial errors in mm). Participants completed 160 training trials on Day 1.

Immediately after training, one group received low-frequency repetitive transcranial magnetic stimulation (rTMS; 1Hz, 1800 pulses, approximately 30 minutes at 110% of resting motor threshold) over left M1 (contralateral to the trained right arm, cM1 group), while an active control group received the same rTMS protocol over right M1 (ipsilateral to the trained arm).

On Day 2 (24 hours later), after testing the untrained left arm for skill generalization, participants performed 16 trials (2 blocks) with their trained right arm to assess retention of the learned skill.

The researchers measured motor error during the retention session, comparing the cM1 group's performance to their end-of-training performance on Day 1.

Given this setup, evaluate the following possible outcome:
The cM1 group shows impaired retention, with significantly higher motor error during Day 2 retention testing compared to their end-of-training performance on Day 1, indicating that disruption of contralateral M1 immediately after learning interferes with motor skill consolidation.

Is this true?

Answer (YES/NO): NO